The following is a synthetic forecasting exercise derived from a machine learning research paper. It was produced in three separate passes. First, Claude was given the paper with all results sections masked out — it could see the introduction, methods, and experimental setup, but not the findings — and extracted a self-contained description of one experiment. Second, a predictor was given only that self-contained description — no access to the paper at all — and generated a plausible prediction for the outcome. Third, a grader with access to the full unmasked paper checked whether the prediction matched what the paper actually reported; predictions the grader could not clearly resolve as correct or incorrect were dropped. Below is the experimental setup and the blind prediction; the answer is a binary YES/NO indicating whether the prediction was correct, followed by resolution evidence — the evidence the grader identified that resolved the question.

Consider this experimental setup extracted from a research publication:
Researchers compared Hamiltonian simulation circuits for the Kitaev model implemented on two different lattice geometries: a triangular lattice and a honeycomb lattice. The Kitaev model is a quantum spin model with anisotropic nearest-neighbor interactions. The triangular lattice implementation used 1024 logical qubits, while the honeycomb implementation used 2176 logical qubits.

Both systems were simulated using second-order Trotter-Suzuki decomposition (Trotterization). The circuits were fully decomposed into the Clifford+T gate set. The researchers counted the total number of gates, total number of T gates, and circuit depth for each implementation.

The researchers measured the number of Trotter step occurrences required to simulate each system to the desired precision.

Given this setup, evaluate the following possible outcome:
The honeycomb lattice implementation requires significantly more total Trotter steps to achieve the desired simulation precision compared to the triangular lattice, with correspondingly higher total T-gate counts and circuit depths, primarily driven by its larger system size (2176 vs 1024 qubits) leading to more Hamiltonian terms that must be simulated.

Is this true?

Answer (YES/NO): NO